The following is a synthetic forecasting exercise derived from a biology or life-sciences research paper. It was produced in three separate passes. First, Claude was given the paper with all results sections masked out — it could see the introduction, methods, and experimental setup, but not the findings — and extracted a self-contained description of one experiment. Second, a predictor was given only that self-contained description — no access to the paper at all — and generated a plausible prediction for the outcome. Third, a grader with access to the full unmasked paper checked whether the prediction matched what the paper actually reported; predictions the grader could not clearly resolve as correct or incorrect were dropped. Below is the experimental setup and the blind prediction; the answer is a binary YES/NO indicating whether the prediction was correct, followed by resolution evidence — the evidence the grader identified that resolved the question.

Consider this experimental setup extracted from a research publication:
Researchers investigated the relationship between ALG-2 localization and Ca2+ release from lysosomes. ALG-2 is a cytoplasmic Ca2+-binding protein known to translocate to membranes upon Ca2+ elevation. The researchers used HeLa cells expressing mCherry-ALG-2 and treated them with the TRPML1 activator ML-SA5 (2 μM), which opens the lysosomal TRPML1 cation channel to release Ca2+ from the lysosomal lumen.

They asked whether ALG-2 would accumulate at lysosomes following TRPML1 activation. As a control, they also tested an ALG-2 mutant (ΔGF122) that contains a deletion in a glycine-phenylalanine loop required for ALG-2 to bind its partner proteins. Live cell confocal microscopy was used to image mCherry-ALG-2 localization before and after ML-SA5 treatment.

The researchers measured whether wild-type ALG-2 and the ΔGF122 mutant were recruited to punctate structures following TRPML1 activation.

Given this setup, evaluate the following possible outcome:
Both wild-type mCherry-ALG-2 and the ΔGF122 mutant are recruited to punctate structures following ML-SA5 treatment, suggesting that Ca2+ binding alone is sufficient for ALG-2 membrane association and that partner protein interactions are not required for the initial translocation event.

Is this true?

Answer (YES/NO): NO